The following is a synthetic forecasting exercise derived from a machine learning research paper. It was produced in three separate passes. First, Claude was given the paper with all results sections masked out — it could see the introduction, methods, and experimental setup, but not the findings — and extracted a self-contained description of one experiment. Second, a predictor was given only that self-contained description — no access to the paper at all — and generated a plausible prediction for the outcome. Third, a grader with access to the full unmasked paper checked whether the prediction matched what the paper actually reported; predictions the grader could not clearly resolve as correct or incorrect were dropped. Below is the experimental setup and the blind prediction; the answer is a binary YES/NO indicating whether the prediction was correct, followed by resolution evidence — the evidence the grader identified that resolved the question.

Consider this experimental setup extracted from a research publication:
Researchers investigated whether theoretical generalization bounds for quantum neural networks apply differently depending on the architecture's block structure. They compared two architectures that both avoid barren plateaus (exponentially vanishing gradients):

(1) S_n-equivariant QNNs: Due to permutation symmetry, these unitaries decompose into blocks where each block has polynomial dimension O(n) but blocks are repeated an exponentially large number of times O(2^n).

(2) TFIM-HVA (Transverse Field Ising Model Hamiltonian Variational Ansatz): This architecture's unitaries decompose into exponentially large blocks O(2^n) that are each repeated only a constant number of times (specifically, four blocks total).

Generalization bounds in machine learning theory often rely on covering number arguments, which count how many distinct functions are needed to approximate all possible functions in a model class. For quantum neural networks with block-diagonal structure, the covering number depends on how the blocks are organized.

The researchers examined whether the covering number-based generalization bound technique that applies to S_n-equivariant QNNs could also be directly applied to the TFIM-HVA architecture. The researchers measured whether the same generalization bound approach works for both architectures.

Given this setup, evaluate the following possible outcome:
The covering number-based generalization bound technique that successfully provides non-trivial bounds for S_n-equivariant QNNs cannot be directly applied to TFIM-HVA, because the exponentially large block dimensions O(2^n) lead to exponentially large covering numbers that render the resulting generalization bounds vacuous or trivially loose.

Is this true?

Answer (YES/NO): YES